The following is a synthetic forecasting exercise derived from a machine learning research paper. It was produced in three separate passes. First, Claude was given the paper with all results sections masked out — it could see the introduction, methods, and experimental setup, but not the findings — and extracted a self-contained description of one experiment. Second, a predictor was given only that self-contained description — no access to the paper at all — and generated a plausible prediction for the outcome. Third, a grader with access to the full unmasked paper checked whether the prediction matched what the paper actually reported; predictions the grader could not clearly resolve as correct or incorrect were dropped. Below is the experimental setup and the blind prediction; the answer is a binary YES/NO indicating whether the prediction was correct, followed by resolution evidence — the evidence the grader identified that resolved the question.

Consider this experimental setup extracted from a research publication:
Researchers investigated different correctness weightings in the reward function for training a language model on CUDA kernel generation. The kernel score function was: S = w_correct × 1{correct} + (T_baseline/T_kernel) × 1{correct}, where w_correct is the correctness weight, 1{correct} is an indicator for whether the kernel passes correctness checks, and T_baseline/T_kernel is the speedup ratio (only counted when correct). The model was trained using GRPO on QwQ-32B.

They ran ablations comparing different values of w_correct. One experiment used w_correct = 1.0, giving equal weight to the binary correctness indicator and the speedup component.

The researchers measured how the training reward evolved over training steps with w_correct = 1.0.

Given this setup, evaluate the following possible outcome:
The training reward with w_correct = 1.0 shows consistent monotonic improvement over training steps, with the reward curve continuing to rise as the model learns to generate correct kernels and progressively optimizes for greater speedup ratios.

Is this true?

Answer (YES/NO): NO